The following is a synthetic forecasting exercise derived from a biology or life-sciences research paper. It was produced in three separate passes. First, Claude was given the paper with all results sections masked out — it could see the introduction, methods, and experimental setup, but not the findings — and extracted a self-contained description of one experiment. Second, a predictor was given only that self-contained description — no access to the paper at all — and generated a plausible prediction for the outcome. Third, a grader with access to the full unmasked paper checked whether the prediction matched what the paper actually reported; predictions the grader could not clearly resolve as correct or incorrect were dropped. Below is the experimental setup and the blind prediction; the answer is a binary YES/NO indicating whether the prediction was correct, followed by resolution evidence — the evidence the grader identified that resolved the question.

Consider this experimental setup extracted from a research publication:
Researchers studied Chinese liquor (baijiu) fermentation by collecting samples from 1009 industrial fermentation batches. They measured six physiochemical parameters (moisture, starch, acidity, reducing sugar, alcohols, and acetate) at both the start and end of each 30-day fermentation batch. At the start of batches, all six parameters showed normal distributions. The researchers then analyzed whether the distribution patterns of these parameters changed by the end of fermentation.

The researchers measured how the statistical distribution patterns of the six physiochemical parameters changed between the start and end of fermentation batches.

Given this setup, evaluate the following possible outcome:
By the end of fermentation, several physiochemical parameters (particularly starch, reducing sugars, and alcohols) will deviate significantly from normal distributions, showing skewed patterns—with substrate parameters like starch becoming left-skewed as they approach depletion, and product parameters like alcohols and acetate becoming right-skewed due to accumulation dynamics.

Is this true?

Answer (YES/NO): NO